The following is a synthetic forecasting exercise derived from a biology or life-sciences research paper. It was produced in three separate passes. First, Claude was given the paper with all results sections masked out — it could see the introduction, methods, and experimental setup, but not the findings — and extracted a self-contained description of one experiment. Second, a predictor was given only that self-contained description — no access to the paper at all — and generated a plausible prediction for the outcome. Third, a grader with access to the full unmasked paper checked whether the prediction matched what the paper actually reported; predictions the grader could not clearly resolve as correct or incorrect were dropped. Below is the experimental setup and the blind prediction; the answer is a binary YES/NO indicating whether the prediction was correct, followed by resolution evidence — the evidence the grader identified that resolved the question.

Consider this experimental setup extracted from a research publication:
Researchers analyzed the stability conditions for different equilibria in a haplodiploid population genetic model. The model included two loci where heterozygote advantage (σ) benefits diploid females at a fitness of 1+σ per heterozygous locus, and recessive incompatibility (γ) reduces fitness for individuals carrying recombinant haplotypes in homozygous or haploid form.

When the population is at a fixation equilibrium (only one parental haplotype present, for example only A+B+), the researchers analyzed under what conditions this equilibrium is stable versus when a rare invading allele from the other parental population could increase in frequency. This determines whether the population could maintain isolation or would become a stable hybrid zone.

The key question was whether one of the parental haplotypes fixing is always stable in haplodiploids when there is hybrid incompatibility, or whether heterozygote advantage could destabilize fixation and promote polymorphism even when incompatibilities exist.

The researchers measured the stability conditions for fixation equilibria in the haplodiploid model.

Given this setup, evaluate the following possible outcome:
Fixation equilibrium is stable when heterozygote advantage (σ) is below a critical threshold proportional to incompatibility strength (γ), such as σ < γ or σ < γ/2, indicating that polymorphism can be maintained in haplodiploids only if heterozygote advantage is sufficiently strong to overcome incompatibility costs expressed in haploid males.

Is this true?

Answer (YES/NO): NO